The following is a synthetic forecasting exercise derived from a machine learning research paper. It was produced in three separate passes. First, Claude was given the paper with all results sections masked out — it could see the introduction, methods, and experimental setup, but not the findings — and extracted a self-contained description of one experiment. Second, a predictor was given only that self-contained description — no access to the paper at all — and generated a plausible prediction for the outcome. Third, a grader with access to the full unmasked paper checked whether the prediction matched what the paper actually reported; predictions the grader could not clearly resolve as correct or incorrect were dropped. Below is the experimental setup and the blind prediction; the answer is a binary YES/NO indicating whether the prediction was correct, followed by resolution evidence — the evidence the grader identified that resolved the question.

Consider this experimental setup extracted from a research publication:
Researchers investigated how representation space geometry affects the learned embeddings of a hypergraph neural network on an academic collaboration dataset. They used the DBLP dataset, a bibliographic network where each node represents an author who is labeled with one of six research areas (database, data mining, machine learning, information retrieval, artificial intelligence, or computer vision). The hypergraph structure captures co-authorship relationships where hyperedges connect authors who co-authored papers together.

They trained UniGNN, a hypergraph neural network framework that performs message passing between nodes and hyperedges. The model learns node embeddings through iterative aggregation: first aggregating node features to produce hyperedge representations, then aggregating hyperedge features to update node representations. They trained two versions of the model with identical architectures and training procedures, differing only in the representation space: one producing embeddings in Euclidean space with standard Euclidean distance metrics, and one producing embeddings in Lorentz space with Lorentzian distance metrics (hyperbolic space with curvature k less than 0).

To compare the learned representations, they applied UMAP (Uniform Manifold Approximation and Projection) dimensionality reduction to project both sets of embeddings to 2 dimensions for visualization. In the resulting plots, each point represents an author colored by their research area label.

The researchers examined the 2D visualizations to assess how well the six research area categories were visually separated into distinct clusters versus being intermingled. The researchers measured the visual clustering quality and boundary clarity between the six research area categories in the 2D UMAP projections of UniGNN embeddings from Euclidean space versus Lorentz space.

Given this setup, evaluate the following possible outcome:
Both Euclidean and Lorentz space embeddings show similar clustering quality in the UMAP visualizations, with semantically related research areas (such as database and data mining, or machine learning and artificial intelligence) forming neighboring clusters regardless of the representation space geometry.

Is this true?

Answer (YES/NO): NO